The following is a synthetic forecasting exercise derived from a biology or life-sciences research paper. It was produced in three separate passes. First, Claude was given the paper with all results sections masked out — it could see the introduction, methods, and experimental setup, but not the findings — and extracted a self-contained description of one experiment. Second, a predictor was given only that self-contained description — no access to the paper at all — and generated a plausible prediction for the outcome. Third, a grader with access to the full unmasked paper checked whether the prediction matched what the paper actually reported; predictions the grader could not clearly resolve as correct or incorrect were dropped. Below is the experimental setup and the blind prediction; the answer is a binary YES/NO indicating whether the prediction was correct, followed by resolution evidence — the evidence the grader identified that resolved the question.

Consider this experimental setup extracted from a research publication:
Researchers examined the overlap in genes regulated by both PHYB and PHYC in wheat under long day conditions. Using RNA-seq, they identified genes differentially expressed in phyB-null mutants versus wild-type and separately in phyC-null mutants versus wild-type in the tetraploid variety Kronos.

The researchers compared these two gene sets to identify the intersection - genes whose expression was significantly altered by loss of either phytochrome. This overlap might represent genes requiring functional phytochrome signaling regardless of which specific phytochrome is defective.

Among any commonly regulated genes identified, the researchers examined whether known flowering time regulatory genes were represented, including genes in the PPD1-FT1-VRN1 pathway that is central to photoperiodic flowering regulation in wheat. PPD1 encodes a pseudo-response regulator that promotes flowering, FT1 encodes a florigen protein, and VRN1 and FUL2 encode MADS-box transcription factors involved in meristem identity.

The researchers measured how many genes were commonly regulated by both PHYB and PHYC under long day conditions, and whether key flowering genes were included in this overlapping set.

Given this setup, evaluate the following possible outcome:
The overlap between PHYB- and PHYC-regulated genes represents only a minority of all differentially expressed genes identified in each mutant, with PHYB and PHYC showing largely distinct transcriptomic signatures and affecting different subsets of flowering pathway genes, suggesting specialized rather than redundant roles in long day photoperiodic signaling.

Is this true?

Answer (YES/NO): NO